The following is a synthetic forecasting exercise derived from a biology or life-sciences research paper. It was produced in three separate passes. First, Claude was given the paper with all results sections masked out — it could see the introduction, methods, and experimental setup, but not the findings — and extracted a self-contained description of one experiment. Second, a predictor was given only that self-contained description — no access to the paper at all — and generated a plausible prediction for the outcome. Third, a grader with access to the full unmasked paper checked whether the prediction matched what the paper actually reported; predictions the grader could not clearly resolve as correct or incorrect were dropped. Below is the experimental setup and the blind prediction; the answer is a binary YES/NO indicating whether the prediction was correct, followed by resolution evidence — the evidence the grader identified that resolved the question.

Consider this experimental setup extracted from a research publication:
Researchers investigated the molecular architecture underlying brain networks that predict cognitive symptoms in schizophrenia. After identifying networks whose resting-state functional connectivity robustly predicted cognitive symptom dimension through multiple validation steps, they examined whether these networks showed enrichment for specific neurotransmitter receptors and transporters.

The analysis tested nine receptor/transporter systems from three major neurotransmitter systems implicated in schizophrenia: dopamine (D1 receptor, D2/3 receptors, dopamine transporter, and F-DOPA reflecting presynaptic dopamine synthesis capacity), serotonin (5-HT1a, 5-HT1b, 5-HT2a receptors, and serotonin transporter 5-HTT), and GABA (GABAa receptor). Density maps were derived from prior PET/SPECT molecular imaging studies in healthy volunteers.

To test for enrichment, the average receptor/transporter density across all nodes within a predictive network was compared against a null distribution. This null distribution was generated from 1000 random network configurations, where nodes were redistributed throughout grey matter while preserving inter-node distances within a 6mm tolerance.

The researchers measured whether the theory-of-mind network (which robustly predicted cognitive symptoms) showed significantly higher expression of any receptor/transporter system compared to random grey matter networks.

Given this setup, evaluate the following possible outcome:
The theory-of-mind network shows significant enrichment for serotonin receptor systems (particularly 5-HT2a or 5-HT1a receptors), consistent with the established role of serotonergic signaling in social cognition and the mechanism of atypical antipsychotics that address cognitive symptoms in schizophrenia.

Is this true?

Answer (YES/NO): NO